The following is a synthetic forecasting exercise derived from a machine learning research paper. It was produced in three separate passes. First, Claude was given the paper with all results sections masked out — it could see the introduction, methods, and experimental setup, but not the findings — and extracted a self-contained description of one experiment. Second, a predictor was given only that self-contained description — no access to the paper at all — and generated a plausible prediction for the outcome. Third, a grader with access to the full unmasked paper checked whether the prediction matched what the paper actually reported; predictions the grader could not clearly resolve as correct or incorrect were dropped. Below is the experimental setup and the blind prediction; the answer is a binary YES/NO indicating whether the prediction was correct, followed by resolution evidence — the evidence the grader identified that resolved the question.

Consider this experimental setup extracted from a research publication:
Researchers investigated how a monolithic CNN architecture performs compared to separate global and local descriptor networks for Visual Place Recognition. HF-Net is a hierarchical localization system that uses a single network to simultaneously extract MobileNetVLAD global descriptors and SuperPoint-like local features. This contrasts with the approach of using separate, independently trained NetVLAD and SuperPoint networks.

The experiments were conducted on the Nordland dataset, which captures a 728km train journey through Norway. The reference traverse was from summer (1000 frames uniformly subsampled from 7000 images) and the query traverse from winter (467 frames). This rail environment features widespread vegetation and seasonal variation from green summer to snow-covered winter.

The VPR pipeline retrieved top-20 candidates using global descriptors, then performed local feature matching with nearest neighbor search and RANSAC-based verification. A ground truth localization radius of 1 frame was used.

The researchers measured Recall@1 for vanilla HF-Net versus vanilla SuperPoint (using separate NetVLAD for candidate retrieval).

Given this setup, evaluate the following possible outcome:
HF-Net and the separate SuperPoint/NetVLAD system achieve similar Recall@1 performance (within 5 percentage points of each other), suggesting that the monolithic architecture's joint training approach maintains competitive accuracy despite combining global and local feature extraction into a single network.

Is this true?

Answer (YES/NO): NO